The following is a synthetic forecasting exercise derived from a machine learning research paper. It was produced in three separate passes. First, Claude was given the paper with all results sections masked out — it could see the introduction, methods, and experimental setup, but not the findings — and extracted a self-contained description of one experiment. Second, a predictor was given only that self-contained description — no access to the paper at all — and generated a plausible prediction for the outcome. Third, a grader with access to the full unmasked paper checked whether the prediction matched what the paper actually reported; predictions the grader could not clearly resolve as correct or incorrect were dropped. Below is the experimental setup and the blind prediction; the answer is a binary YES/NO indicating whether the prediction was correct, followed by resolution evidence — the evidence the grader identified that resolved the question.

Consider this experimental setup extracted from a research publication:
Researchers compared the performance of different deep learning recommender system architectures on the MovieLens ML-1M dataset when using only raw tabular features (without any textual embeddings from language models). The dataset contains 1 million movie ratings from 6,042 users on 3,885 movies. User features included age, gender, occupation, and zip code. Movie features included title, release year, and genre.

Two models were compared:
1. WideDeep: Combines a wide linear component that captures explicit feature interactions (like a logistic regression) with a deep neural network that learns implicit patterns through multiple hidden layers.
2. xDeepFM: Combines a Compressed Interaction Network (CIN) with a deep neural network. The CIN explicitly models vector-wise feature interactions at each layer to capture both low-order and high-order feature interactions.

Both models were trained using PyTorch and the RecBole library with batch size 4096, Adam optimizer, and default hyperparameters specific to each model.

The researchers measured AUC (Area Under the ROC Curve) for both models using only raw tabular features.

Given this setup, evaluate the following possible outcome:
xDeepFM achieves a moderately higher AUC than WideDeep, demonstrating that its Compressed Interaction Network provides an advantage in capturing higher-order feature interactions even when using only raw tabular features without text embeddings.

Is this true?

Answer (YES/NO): NO